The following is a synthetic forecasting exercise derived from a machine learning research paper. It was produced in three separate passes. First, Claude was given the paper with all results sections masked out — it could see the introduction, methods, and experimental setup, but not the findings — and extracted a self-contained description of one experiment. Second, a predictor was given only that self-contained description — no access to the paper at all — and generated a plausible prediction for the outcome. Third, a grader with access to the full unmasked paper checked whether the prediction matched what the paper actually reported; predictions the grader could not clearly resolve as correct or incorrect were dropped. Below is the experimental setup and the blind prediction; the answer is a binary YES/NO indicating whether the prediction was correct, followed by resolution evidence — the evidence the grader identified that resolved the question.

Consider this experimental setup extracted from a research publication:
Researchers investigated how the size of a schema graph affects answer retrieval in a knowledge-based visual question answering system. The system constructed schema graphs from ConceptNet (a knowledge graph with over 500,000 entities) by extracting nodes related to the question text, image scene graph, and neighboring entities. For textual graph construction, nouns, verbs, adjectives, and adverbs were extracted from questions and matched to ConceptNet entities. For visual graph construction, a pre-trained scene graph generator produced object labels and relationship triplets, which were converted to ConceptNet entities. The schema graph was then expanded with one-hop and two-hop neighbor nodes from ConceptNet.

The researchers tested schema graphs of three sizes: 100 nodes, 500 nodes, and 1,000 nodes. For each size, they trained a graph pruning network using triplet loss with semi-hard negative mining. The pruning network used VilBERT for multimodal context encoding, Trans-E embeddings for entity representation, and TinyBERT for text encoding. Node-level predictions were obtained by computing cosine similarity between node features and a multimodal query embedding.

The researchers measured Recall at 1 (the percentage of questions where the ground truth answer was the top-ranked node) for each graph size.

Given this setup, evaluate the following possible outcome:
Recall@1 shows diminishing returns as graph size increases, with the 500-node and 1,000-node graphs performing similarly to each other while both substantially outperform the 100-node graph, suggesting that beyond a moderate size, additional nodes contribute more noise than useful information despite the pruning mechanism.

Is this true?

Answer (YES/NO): NO